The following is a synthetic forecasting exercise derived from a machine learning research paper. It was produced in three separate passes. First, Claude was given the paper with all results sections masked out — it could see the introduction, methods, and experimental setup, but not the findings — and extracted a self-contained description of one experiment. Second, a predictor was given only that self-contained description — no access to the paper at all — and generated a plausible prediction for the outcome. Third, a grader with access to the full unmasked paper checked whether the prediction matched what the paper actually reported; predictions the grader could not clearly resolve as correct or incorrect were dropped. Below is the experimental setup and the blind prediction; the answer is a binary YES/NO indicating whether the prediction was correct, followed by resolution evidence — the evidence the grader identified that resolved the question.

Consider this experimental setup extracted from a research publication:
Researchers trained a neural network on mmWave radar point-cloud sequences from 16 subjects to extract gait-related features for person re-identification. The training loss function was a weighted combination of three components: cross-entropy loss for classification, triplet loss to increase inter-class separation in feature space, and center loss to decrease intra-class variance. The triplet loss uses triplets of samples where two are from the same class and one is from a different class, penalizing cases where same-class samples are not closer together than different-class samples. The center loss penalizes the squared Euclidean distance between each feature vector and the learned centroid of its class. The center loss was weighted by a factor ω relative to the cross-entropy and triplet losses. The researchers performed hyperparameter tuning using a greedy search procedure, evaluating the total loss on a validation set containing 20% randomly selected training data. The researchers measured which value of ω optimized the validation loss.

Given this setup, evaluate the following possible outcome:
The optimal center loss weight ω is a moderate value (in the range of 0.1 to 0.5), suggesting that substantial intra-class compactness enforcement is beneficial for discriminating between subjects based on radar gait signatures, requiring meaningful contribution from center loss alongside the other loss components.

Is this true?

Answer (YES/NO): YES